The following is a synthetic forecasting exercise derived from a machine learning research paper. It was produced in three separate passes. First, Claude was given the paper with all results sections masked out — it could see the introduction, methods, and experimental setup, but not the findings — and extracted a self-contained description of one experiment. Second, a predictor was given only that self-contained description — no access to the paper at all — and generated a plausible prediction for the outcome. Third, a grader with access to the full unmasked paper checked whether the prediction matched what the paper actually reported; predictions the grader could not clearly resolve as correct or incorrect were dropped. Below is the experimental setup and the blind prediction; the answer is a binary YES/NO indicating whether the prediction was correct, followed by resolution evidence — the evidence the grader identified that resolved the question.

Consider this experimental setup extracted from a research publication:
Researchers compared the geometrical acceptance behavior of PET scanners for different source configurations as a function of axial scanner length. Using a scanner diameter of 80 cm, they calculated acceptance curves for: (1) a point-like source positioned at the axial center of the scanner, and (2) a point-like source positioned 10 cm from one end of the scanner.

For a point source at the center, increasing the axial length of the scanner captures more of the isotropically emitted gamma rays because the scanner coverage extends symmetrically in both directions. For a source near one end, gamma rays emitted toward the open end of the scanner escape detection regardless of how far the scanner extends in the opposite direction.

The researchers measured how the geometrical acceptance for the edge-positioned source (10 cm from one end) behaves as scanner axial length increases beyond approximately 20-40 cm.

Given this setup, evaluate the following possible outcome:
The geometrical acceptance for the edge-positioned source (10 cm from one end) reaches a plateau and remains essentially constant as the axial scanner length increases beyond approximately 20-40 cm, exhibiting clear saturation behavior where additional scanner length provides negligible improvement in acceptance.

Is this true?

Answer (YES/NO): YES